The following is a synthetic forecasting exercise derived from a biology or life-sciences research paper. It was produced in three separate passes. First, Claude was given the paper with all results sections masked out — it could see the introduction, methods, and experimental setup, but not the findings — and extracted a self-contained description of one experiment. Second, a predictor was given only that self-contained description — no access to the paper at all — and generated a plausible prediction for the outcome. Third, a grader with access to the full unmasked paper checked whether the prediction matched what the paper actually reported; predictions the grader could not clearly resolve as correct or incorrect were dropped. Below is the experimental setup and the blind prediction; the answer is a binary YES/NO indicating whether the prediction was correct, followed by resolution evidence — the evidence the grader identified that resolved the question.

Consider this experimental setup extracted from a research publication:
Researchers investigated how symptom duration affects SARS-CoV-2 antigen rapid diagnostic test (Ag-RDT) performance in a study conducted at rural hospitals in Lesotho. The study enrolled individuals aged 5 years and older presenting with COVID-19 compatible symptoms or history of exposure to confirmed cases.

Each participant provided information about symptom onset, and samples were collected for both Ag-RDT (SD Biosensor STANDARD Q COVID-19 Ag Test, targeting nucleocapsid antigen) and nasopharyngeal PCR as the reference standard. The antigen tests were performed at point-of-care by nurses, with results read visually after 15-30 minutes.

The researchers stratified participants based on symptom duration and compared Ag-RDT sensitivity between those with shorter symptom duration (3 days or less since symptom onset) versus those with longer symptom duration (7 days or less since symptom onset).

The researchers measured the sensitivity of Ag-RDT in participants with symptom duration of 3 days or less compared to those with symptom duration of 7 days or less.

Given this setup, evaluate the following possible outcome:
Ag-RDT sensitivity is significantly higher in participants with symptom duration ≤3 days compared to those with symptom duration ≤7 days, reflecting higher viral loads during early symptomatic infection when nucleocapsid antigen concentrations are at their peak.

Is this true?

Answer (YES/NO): YES